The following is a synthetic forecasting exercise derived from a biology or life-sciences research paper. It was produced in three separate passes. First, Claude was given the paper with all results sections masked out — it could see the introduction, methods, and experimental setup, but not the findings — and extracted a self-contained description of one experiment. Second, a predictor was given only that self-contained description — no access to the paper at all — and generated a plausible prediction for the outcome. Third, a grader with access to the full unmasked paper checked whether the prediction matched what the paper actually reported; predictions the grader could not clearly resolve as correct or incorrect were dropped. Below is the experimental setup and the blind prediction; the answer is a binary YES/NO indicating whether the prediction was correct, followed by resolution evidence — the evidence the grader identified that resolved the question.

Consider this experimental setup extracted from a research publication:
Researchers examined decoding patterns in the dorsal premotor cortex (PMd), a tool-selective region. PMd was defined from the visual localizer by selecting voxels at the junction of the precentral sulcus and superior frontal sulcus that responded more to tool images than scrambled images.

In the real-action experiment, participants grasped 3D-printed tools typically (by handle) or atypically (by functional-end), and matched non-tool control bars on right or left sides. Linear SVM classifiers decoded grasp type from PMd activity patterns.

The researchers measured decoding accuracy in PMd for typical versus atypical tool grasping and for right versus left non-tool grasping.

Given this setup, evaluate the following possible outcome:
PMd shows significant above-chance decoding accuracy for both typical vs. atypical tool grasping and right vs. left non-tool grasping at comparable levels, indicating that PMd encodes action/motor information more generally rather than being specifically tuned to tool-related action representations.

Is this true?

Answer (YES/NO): NO